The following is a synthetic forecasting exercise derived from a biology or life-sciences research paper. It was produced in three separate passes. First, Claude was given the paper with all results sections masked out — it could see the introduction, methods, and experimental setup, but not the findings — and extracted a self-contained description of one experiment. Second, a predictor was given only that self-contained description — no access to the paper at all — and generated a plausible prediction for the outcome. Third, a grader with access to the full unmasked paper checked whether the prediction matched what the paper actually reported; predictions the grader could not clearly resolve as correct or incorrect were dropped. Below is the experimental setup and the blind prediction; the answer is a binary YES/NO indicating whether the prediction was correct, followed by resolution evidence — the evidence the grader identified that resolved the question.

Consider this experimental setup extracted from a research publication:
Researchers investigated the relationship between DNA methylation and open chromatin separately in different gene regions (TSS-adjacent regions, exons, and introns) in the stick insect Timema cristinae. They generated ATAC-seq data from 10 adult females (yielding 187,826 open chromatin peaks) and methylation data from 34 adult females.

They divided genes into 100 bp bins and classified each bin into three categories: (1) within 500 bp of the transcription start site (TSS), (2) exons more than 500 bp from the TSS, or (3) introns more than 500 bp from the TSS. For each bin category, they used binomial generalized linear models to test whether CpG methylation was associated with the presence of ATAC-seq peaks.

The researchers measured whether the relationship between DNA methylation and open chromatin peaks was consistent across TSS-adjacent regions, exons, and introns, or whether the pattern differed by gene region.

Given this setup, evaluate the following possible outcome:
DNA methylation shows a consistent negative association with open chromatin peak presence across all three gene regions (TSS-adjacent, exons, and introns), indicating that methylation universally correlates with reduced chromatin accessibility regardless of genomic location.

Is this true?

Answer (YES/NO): YES